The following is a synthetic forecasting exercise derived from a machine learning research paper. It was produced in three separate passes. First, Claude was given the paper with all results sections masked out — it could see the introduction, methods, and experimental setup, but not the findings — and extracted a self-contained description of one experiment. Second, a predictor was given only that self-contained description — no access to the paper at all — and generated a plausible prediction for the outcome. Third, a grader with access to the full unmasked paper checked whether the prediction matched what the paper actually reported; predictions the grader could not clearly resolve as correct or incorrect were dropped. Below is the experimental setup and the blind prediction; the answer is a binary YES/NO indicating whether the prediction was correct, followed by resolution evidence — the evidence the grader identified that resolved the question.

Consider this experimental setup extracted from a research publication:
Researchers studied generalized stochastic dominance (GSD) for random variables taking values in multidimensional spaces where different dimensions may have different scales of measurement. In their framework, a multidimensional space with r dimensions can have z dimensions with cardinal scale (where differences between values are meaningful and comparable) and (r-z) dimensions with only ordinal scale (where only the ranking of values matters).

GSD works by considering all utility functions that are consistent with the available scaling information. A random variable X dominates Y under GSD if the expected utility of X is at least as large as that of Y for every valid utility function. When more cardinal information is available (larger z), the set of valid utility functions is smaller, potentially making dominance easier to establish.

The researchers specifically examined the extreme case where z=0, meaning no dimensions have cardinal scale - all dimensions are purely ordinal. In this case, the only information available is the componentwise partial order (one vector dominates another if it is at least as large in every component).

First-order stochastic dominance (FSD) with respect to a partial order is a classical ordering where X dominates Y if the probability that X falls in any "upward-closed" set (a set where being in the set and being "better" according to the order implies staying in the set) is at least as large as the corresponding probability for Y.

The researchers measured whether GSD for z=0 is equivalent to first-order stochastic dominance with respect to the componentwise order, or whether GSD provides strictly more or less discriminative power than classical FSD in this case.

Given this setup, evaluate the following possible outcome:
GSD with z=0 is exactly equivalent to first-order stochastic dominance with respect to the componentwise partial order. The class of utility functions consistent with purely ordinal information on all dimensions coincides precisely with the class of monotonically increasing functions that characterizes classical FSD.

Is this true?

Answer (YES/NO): YES